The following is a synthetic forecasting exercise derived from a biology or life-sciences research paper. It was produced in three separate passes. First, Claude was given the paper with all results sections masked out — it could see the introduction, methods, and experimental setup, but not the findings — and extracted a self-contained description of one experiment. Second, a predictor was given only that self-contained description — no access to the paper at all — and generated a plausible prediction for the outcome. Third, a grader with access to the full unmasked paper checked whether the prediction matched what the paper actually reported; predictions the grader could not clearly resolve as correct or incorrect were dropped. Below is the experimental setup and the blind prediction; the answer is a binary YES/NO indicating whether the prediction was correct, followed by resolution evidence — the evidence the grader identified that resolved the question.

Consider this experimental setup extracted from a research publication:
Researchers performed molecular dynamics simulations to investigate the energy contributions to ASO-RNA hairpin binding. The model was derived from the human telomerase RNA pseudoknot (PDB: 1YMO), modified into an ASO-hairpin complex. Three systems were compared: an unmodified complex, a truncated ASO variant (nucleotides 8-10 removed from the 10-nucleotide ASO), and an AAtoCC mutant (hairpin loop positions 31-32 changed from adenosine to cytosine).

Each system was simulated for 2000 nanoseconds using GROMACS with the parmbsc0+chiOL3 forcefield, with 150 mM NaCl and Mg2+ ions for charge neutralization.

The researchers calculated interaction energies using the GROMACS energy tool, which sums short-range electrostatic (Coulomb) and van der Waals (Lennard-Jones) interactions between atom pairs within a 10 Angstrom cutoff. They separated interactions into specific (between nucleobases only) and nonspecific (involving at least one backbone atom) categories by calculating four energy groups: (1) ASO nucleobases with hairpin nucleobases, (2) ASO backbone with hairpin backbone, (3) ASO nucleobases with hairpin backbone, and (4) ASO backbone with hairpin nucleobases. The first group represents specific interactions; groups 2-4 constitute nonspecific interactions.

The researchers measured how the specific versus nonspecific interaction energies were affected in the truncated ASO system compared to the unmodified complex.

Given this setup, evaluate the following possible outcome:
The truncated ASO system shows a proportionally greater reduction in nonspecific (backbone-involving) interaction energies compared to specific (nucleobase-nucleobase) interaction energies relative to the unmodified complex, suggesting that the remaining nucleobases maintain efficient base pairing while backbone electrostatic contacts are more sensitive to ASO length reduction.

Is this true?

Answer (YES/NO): NO